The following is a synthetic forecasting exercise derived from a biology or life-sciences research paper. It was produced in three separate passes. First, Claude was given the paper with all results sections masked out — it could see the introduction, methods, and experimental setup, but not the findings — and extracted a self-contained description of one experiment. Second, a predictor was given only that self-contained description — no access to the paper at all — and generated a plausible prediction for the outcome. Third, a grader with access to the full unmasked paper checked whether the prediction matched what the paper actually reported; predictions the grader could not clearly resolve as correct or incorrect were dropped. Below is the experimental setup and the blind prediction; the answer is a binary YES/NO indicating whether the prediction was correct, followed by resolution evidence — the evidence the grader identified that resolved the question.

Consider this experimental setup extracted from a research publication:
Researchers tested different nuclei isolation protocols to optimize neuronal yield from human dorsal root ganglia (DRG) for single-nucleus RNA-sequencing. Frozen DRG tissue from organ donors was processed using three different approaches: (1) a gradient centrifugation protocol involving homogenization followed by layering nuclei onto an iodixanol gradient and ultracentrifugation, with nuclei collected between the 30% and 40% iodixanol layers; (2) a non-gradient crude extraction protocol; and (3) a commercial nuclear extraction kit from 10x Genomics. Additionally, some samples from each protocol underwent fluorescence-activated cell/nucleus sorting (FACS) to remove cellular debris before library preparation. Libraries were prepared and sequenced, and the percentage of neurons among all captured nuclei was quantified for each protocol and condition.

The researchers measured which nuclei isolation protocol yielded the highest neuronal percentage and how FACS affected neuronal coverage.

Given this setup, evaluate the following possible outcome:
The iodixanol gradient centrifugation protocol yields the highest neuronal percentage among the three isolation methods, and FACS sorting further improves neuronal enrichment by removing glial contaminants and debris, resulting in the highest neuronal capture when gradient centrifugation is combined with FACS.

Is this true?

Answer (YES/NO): NO